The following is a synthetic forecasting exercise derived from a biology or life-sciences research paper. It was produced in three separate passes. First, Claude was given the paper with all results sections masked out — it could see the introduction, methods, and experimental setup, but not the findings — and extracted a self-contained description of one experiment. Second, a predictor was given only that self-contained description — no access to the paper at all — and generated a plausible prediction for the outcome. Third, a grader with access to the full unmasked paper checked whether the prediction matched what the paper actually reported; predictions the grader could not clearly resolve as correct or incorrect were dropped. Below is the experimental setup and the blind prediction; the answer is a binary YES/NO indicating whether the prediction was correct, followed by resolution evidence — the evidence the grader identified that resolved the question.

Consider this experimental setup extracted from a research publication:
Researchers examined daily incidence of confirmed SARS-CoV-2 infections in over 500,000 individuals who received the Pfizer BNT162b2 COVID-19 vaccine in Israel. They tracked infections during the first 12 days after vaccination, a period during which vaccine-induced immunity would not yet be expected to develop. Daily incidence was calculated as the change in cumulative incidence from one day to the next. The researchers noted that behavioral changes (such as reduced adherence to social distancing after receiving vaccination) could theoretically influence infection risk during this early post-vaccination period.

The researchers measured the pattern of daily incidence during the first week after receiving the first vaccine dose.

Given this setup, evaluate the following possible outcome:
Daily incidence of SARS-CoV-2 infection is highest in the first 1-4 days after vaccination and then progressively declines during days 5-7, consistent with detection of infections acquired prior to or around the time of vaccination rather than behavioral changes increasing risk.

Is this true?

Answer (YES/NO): NO